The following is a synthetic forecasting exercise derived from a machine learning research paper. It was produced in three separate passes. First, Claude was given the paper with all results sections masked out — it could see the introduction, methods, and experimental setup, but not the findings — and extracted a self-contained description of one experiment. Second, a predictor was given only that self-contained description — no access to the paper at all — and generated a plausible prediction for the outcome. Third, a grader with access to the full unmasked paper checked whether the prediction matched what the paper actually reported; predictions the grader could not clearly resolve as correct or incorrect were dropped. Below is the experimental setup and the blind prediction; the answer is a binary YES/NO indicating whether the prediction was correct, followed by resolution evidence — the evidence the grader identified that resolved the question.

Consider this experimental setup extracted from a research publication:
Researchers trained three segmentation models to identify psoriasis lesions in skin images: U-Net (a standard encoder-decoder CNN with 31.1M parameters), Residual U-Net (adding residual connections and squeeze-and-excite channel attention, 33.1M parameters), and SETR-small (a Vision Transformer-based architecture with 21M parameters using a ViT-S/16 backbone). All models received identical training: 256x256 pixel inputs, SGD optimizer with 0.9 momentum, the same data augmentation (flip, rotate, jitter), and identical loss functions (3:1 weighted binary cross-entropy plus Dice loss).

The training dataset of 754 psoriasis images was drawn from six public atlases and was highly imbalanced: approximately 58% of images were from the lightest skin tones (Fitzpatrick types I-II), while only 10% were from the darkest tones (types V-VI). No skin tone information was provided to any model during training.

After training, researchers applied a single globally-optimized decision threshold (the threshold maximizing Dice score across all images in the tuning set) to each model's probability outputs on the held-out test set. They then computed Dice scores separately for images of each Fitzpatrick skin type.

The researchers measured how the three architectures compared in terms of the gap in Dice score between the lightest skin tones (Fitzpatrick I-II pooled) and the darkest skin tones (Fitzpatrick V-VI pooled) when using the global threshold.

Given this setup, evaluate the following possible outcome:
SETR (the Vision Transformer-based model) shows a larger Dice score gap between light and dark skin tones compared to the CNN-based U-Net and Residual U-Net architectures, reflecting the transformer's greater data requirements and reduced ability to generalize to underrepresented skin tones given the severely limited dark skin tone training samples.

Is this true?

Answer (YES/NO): NO